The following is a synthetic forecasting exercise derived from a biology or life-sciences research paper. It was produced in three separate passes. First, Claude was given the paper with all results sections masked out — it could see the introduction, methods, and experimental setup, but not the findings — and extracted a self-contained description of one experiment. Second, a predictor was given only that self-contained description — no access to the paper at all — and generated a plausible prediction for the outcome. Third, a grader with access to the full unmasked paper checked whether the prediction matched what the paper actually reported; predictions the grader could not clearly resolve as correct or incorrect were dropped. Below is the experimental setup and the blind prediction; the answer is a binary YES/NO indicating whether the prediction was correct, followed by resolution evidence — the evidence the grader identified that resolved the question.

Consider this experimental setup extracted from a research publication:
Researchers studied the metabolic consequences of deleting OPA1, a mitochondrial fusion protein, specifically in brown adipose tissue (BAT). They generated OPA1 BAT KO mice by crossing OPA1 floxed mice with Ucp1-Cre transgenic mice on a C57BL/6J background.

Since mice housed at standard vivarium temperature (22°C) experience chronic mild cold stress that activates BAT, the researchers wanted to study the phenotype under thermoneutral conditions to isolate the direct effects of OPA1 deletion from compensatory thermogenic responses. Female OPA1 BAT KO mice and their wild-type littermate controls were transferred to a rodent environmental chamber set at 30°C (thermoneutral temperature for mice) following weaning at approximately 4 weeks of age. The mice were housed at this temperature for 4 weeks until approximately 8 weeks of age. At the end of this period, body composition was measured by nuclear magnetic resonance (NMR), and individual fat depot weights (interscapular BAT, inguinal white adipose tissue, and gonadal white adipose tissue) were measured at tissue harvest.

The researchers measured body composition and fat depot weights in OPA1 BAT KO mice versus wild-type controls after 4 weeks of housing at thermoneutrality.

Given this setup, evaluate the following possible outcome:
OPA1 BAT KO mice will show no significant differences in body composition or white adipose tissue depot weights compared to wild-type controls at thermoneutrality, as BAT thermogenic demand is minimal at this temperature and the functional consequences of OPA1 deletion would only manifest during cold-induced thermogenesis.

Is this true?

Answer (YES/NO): NO